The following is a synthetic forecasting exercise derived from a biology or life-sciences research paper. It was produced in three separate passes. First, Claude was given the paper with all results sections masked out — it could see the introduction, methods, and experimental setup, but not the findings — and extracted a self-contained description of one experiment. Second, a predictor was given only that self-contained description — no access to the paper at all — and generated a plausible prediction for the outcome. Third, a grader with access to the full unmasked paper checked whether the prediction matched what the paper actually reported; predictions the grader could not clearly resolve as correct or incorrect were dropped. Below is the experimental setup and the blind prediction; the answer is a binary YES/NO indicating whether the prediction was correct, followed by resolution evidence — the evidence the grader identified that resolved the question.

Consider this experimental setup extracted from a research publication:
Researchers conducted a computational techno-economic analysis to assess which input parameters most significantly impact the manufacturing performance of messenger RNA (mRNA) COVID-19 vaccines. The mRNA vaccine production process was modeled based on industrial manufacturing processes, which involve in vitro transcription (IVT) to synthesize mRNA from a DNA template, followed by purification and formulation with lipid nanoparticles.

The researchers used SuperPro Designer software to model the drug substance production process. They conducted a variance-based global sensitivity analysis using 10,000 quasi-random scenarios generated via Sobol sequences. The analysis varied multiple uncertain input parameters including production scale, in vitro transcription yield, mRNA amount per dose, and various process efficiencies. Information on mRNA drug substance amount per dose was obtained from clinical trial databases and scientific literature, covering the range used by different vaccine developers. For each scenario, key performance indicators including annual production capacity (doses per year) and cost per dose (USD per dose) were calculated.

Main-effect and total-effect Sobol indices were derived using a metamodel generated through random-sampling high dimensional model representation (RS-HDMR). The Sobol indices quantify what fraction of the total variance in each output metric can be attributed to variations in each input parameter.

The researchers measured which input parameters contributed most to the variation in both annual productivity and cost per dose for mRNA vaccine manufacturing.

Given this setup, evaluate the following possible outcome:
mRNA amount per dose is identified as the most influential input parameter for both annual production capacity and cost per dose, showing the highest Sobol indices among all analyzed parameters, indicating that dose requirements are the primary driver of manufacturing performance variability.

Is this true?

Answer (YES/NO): YES